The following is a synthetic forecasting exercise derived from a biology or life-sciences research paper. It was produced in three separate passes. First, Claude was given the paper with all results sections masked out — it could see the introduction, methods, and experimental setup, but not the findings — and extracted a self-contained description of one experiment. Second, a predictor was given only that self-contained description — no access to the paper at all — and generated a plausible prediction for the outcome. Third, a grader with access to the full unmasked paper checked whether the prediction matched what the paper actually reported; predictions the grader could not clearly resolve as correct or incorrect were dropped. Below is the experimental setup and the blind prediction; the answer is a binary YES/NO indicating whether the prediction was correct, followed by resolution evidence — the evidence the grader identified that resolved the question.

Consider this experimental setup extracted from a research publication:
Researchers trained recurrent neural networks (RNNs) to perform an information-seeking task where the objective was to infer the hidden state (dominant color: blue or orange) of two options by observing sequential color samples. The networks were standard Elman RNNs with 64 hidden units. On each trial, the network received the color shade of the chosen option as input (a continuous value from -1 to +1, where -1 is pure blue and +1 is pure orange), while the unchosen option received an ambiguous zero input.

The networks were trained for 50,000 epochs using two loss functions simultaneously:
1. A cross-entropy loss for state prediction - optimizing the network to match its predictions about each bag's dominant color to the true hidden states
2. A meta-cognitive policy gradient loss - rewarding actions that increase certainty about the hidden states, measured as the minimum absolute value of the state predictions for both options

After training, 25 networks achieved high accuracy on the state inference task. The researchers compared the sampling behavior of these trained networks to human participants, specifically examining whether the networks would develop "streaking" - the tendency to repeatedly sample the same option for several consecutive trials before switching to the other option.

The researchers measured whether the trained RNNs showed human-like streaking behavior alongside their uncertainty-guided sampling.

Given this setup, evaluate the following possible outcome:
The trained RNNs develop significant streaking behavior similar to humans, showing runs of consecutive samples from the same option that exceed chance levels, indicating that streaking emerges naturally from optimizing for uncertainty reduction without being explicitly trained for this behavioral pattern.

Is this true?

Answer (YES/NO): NO